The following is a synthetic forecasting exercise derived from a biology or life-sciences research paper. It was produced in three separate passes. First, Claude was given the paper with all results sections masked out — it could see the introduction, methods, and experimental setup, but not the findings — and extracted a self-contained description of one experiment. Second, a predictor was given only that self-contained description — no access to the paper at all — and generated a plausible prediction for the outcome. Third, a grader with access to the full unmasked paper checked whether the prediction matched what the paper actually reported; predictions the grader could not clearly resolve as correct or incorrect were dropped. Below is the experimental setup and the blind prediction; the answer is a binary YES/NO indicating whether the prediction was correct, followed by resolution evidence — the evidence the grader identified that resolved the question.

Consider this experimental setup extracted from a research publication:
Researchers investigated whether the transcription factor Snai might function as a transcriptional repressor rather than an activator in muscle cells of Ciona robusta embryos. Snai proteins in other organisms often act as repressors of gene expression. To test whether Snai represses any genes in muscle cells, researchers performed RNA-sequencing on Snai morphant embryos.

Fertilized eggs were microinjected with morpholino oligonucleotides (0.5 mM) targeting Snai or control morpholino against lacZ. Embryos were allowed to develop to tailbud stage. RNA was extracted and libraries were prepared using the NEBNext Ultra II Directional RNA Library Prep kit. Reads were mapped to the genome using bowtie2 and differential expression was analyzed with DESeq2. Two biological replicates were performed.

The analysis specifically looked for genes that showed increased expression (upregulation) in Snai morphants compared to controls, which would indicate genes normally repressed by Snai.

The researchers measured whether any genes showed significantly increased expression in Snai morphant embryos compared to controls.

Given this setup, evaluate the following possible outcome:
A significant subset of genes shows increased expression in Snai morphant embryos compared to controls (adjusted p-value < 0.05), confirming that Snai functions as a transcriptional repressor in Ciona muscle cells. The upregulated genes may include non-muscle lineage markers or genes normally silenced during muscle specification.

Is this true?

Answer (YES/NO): NO